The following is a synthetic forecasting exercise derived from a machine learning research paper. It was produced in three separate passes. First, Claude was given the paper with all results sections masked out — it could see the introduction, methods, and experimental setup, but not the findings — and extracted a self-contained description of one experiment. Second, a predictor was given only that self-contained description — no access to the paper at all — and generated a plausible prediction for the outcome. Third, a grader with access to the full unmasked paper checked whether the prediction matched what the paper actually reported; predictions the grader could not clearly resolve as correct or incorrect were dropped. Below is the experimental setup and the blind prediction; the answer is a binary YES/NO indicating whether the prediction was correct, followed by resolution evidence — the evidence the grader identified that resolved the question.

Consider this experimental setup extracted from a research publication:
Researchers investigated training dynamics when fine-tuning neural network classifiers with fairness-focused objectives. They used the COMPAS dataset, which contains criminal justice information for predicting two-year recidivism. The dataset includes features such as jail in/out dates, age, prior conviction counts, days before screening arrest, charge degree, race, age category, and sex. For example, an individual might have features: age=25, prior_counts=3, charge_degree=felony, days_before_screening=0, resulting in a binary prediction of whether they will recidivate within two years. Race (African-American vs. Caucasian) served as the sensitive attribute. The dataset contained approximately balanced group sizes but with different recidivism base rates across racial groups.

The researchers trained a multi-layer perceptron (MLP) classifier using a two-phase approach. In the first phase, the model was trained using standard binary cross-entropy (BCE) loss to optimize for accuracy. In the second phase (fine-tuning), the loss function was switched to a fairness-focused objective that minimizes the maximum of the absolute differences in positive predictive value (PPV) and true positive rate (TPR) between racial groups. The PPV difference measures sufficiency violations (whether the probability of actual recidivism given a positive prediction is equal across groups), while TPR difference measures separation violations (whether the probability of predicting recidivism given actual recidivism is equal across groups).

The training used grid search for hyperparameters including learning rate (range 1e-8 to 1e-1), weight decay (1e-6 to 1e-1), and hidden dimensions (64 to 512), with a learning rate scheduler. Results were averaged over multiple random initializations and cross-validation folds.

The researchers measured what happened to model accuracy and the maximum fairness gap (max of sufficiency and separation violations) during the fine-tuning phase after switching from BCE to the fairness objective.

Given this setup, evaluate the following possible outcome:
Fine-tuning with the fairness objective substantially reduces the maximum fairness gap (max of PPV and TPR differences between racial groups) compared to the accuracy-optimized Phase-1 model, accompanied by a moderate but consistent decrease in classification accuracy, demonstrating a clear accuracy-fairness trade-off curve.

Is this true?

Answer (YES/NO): NO